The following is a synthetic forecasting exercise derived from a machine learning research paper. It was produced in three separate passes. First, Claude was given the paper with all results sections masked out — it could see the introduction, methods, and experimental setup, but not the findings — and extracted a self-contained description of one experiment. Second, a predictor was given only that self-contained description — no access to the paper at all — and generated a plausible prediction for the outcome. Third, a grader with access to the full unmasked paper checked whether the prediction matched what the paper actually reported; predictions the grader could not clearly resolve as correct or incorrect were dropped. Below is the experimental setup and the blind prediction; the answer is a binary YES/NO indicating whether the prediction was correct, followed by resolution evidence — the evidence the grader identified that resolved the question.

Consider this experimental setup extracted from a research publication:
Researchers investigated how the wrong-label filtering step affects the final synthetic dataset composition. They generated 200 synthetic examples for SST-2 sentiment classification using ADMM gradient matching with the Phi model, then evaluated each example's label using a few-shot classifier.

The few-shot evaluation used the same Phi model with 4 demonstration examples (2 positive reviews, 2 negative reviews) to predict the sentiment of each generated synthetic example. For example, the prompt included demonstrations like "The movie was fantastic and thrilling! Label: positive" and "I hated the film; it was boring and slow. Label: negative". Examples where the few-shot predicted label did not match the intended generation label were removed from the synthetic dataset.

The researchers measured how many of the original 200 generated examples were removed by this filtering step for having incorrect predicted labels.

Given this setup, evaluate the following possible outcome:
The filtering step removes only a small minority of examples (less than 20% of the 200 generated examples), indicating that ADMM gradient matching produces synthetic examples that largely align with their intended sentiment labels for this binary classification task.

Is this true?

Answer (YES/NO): YES